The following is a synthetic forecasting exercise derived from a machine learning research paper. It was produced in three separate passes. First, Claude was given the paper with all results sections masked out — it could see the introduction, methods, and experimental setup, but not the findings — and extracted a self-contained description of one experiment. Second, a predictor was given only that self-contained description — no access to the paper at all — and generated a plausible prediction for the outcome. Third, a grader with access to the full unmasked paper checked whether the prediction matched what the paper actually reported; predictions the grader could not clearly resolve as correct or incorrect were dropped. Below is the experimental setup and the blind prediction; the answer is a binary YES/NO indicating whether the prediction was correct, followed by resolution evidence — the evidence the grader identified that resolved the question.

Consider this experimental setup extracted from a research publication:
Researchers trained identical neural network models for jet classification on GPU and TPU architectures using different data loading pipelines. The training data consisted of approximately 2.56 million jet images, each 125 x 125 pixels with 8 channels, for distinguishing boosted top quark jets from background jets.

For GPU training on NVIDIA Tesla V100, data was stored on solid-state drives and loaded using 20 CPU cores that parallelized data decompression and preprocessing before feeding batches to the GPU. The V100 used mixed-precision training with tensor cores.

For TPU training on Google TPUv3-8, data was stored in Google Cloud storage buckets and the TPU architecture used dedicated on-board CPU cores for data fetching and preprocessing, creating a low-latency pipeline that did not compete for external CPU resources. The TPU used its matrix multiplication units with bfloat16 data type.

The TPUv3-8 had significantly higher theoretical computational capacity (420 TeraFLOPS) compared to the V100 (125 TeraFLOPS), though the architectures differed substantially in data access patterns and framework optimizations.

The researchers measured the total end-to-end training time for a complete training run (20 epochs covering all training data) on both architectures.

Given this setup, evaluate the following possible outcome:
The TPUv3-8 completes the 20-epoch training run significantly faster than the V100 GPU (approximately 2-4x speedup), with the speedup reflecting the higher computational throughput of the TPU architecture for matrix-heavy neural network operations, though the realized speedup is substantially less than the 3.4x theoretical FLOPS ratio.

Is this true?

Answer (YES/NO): NO